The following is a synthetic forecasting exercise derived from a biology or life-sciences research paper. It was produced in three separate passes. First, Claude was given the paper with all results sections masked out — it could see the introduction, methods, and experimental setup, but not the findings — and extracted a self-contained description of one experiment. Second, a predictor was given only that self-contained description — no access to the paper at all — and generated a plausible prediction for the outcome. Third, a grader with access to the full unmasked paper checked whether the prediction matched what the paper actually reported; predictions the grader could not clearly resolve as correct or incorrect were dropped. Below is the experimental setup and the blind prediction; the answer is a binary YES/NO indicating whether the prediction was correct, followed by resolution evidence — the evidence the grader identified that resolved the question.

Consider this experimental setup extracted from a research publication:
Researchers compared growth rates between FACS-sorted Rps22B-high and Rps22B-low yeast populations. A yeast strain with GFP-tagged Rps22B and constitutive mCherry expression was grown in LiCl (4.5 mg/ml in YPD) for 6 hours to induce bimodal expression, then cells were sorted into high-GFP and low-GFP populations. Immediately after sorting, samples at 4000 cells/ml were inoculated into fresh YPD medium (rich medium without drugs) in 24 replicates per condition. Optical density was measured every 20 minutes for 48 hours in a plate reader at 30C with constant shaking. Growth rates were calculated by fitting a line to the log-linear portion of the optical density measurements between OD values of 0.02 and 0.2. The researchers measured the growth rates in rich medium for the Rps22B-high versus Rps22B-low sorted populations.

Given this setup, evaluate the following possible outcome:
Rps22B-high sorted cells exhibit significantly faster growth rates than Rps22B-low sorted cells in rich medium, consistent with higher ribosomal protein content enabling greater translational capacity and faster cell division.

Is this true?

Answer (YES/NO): YES